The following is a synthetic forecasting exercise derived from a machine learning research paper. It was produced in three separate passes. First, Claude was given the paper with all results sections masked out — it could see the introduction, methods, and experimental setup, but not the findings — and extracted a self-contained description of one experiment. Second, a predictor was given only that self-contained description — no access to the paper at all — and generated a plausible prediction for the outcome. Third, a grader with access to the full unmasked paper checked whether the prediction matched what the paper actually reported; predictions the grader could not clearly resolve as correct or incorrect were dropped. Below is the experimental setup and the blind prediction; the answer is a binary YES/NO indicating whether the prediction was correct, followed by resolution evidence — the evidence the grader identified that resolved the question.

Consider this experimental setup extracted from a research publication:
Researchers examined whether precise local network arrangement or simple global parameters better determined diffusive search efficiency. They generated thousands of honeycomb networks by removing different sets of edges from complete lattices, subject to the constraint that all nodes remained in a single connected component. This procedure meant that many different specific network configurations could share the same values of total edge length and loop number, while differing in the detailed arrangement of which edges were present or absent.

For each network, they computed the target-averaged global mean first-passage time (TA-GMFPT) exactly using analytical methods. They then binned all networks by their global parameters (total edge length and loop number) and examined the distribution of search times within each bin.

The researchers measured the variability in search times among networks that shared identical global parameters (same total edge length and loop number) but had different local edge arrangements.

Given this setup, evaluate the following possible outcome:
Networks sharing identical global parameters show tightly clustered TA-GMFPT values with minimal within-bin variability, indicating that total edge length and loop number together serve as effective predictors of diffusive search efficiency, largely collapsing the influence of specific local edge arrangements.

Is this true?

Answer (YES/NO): YES